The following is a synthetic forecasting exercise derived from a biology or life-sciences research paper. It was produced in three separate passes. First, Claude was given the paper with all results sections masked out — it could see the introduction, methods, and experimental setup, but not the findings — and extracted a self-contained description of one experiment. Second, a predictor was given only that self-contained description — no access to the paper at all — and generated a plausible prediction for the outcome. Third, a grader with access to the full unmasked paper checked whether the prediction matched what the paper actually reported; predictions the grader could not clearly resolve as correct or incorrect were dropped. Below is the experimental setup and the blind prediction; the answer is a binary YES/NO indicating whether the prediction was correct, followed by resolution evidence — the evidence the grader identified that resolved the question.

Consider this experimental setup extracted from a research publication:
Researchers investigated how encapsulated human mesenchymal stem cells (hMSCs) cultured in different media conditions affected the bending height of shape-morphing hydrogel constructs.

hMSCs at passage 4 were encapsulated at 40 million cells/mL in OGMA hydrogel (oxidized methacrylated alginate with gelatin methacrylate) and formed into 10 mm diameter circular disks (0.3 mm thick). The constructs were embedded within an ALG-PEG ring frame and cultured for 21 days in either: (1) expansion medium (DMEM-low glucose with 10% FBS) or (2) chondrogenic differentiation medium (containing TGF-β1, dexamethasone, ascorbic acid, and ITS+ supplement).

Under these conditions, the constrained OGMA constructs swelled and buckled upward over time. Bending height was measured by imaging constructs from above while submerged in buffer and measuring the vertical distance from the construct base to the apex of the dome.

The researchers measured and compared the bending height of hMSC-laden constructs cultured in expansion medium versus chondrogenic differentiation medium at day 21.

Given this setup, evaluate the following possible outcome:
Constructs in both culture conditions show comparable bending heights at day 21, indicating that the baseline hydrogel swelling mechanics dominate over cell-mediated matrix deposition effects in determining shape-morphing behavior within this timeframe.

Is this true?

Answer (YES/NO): YES